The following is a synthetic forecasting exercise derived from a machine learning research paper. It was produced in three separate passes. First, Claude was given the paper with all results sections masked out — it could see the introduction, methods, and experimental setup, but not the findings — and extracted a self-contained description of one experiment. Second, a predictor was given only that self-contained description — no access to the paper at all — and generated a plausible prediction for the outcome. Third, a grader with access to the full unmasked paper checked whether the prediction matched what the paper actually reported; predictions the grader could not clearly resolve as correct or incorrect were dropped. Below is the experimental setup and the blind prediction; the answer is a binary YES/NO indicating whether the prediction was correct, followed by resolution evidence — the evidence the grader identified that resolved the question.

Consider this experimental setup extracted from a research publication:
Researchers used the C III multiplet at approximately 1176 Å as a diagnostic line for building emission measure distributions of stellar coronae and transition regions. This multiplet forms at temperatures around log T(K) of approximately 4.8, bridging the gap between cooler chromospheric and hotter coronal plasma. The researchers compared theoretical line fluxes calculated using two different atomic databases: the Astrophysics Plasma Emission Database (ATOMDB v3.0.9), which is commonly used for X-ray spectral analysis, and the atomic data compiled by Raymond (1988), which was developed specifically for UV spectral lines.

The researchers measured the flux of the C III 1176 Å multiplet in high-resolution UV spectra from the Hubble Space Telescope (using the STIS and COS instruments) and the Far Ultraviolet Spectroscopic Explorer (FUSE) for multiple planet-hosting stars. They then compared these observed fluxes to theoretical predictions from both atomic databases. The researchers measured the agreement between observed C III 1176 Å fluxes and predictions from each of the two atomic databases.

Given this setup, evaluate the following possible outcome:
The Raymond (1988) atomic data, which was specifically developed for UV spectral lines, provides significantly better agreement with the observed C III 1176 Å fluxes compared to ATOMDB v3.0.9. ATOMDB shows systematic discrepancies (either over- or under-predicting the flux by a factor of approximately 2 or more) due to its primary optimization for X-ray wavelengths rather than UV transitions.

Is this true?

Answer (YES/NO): NO